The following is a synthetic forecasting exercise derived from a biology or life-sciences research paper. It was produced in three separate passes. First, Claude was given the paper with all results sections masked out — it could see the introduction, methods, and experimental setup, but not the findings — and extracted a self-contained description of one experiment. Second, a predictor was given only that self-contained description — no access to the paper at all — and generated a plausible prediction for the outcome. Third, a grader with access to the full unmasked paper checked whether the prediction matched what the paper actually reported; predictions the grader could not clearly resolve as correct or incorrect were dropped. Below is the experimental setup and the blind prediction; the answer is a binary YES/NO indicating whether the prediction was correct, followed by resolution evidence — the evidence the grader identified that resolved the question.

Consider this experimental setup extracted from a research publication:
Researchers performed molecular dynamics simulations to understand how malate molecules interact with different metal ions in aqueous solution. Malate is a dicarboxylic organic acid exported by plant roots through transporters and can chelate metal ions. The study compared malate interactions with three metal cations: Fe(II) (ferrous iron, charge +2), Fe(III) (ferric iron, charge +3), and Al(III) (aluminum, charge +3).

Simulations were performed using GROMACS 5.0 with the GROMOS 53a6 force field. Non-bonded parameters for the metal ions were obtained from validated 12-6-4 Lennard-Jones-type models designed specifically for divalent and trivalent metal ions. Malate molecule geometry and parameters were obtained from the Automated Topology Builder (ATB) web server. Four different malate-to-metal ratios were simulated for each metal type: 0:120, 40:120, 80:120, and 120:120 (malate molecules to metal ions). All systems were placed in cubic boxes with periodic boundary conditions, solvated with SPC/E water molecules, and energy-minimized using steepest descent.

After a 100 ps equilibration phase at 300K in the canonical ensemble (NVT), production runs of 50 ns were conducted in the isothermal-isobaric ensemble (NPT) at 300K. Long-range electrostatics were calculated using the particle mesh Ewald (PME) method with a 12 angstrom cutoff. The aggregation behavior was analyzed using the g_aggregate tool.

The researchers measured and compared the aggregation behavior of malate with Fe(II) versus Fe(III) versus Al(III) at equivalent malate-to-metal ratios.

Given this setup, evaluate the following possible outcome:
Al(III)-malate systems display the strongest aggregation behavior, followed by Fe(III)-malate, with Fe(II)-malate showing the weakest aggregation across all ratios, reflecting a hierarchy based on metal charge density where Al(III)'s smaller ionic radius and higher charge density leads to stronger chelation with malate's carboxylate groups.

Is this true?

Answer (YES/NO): NO